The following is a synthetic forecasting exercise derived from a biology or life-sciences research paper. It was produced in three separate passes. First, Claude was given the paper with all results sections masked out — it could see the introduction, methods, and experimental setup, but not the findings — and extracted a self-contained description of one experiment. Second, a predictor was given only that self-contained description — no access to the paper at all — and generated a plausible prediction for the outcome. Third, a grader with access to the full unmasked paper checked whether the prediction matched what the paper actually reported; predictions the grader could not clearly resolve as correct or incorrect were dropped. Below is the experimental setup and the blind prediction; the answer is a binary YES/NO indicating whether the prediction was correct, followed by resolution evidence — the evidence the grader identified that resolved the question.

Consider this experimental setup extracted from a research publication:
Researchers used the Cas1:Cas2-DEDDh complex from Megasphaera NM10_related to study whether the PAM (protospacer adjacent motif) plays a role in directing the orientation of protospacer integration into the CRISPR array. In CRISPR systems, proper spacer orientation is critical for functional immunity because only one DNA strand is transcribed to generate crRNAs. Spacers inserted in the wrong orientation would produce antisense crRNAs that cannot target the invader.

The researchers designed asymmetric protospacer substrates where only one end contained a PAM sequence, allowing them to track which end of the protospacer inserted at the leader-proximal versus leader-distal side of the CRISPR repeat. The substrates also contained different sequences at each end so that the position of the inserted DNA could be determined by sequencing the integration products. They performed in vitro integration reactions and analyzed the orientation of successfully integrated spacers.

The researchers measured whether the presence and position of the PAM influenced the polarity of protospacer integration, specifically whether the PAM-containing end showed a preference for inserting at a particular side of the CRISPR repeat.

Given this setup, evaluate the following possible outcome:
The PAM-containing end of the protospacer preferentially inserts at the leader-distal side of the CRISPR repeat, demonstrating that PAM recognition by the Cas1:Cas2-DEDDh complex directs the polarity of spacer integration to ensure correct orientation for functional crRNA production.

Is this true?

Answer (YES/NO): NO